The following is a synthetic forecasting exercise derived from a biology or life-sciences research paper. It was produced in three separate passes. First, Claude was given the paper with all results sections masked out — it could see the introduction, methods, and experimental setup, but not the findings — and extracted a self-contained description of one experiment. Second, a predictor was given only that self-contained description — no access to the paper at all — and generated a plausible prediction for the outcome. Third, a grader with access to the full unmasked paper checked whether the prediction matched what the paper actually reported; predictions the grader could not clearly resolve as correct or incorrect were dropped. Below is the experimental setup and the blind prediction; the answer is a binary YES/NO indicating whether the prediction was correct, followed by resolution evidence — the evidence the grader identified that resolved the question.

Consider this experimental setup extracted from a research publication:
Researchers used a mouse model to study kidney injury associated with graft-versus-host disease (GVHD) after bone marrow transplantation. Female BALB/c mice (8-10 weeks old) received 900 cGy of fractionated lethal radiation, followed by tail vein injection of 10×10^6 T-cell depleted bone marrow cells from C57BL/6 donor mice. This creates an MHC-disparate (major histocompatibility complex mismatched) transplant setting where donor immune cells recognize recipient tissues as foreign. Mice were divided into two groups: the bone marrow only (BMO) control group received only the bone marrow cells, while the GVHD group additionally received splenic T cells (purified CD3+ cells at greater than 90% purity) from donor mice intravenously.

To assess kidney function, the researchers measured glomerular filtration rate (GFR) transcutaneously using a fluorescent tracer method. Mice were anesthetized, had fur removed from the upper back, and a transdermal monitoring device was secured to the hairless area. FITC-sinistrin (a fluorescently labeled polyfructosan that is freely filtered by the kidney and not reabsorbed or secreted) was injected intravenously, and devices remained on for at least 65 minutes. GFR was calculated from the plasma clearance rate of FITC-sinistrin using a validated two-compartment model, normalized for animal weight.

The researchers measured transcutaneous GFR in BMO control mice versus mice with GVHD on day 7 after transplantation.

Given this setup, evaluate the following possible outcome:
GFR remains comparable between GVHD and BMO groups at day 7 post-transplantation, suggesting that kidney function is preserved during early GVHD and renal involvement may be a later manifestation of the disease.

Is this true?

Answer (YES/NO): NO